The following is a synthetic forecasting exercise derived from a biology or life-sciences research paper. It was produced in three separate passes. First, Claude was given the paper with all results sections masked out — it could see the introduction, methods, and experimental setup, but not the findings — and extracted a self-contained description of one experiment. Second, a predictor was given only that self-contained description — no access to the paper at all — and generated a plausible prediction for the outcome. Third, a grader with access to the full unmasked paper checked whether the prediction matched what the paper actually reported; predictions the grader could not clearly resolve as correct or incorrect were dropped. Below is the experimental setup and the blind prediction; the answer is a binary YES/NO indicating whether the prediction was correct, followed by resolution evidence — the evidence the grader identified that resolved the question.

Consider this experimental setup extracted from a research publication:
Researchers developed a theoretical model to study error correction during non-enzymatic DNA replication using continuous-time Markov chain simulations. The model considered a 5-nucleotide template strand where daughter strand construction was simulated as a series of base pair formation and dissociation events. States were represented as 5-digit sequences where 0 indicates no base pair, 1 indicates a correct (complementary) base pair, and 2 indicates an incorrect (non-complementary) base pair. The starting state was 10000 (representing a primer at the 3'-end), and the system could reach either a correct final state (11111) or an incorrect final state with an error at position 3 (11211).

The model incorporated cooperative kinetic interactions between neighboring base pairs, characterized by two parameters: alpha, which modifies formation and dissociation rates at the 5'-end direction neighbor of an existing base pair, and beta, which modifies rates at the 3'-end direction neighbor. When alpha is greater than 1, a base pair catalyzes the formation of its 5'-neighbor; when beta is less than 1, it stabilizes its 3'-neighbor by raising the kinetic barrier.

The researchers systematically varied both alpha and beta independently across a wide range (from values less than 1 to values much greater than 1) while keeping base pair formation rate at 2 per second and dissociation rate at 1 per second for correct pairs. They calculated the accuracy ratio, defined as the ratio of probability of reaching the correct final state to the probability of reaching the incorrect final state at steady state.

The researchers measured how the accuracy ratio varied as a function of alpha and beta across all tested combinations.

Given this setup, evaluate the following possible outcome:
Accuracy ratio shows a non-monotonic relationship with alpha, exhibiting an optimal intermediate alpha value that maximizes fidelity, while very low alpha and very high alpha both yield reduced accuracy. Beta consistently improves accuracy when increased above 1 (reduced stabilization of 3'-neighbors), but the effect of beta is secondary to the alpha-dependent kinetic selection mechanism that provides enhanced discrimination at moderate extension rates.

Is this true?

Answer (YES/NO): NO